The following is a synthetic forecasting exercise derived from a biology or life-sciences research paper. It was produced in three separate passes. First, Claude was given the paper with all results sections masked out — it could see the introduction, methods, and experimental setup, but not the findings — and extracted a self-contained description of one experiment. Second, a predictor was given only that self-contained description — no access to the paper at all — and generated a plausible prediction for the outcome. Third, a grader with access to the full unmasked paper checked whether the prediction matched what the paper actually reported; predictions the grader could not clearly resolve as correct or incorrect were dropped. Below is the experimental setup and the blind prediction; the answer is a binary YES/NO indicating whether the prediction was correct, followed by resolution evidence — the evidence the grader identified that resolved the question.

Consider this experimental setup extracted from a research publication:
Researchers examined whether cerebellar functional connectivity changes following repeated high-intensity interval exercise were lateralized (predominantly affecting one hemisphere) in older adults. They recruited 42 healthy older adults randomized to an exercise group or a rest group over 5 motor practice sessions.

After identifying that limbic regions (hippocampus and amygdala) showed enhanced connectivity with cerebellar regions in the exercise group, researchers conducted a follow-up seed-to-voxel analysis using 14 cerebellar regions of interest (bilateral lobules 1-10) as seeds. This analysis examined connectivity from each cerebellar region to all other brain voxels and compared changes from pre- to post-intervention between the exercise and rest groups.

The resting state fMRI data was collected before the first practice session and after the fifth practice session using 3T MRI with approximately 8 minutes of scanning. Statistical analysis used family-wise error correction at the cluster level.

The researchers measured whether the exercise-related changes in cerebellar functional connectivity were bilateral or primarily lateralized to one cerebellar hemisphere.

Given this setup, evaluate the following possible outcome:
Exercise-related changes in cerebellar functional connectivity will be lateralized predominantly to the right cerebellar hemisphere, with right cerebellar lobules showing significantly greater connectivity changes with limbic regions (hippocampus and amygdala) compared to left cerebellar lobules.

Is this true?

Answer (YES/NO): YES